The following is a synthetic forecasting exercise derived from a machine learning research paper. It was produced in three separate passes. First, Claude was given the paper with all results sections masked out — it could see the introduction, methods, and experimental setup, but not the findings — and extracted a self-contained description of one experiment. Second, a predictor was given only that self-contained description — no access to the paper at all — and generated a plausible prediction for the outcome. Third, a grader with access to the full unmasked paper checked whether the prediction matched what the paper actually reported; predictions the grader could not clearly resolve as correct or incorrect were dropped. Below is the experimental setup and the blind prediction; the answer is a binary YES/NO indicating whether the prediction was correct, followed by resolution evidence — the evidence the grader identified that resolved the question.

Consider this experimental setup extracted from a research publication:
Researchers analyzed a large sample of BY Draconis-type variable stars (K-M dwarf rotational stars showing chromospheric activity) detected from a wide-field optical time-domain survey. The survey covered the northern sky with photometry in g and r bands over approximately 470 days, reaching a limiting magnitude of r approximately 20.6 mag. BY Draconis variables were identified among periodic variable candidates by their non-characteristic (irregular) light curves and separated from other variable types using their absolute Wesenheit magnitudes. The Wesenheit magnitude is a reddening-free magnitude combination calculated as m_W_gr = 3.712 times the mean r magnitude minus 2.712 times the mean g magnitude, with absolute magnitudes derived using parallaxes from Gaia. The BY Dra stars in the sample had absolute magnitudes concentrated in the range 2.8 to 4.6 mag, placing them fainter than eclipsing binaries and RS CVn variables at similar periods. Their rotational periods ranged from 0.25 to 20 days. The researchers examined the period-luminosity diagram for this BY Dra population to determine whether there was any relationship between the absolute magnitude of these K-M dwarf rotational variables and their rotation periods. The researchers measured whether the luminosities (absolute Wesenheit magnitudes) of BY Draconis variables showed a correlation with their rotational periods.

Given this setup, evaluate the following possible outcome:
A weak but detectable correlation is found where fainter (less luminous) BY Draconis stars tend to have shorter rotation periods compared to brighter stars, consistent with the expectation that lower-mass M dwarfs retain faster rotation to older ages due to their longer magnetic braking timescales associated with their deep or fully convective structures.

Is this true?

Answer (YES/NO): NO